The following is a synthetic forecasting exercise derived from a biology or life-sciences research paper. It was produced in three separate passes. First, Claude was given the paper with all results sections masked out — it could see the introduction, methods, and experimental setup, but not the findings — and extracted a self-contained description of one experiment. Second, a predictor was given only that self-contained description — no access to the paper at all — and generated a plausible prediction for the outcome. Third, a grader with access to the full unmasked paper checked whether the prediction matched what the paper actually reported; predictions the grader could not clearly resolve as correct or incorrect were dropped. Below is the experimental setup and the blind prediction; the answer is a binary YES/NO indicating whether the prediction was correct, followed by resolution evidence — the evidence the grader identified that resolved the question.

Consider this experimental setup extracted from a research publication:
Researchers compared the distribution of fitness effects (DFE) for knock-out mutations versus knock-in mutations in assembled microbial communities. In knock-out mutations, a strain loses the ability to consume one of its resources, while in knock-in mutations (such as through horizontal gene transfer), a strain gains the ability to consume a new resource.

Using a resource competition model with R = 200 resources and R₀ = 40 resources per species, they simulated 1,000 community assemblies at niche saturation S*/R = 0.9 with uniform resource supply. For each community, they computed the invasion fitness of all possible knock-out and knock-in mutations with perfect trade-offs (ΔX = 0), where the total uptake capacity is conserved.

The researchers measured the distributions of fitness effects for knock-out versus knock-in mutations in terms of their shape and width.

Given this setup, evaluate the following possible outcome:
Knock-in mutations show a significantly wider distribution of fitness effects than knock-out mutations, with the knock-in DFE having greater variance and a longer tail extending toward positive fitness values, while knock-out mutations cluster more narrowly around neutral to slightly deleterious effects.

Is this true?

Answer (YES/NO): NO